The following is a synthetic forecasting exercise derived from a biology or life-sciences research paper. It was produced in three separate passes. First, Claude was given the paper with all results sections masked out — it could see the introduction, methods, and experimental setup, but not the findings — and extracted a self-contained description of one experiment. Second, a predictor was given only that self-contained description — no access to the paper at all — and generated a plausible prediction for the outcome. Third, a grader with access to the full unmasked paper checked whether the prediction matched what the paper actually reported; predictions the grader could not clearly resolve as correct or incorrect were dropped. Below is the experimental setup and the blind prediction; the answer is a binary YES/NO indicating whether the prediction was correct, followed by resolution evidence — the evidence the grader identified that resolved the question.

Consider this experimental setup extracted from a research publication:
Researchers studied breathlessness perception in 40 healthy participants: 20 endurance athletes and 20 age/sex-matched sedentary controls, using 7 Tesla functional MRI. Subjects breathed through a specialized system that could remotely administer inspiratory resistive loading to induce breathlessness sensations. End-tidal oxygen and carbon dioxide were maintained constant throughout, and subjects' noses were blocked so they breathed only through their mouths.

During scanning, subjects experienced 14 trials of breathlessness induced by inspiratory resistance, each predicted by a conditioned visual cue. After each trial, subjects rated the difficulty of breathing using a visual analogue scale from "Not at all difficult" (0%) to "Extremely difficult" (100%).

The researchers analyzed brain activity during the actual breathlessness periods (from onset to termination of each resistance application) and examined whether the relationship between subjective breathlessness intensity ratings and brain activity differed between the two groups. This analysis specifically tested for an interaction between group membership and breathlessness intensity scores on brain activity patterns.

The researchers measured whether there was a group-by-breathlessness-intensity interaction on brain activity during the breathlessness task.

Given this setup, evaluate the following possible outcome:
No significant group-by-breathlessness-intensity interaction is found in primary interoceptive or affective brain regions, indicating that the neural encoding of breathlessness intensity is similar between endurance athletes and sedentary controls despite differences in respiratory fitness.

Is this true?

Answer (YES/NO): YES